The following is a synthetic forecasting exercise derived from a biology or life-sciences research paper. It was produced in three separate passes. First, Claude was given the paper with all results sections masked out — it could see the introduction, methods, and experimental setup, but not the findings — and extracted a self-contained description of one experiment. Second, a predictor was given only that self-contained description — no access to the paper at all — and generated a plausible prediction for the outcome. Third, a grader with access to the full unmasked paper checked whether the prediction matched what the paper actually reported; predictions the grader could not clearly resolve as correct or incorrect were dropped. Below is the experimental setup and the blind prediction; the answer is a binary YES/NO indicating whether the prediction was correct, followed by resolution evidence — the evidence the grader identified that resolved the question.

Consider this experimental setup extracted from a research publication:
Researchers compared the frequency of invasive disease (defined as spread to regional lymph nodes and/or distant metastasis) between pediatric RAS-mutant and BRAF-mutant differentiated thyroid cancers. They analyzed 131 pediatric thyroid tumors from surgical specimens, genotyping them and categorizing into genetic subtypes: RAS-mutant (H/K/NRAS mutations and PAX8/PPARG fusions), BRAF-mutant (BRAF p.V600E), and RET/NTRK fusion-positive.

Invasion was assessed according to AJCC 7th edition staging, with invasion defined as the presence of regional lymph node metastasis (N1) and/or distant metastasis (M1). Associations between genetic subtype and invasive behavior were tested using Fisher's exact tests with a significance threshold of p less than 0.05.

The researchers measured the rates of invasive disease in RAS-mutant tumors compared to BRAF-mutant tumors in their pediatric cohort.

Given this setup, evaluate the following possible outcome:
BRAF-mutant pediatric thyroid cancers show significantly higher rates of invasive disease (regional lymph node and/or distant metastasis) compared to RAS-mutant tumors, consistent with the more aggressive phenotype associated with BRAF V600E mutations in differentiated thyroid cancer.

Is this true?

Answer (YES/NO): NO